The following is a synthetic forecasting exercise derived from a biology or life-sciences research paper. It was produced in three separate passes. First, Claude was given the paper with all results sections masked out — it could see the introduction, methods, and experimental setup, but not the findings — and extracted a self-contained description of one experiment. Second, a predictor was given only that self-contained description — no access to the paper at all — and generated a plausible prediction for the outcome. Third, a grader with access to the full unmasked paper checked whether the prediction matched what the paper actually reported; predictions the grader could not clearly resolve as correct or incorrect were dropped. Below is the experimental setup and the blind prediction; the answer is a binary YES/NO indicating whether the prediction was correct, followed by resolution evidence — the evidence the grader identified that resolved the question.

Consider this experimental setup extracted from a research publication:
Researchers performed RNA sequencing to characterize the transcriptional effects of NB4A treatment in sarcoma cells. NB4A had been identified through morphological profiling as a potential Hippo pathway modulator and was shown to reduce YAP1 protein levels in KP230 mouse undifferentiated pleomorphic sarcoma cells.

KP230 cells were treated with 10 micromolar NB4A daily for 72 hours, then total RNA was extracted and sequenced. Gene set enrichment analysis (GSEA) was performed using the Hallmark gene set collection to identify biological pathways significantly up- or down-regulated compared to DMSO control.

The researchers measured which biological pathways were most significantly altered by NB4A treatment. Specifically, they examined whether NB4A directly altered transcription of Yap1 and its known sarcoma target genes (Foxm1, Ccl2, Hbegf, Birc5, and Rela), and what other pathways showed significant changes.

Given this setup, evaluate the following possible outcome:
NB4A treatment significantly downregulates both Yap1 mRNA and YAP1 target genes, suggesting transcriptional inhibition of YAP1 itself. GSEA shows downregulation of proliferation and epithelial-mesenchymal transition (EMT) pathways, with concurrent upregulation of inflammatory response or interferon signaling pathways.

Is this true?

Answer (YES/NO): NO